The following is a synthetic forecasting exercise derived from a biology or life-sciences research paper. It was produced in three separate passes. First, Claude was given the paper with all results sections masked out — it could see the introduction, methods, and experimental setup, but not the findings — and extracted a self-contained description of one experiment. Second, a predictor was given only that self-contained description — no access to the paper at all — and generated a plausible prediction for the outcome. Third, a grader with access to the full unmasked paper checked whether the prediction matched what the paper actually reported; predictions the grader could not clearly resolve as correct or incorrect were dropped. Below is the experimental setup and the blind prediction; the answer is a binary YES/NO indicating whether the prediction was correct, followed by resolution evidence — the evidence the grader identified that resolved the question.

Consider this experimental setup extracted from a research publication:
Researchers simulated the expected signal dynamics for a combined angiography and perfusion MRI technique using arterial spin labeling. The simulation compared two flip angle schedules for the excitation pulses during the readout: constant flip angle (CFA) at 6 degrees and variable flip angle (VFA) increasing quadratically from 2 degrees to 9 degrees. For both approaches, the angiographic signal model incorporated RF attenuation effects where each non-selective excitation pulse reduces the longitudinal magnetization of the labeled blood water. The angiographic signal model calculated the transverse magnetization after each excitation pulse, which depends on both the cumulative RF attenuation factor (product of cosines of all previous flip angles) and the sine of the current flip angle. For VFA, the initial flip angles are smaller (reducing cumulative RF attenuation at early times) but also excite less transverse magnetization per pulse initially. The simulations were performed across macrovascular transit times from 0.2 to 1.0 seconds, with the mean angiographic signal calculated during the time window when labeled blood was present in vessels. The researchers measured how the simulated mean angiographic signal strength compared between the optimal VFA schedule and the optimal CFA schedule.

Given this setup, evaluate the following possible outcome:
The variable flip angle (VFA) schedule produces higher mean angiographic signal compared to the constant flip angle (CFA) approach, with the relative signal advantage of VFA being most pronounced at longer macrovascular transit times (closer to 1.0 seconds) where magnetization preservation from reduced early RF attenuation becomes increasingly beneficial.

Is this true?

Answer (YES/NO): NO